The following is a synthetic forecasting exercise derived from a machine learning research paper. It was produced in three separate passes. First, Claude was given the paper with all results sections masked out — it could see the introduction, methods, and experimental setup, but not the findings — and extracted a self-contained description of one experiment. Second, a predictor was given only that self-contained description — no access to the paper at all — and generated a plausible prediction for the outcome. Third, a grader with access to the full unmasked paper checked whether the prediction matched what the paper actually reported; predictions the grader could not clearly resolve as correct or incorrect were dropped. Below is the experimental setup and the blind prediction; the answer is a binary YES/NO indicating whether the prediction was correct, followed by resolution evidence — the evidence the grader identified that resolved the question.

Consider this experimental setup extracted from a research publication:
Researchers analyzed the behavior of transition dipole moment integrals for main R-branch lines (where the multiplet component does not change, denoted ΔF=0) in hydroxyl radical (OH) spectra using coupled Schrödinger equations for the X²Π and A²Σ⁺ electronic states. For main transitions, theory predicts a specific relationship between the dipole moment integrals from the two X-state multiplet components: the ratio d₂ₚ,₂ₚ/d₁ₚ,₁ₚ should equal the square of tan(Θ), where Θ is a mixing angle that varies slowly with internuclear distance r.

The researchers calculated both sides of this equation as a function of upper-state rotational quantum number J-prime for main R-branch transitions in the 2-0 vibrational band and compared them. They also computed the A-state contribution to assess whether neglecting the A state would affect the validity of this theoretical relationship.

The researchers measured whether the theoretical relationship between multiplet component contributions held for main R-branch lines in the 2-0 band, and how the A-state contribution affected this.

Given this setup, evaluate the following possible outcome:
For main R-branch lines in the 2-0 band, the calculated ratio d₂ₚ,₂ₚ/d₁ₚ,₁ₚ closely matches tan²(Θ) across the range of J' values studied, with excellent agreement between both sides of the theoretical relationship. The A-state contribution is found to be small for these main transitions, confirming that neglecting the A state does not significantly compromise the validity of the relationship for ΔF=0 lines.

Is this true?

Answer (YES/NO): YES